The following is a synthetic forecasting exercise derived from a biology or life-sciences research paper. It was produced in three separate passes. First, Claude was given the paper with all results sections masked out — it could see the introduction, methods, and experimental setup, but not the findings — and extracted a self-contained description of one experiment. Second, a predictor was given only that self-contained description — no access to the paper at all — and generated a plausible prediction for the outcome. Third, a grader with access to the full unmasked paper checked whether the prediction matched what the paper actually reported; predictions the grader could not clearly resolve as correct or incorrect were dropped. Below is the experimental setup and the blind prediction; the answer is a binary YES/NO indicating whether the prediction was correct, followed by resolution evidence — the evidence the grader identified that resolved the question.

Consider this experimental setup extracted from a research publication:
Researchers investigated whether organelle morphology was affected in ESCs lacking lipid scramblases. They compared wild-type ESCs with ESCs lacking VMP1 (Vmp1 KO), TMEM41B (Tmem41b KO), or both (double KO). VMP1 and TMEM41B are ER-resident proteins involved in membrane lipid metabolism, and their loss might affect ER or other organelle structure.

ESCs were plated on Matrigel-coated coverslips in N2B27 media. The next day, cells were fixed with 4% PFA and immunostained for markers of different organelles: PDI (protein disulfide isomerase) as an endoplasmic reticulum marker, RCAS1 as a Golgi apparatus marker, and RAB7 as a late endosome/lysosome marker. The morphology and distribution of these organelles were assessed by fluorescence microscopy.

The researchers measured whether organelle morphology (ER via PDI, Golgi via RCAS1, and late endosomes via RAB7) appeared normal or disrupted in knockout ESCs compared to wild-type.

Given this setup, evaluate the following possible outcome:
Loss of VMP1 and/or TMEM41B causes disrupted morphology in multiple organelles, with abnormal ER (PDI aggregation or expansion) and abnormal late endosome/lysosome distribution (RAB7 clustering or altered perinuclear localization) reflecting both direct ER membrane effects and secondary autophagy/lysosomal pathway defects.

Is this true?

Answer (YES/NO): NO